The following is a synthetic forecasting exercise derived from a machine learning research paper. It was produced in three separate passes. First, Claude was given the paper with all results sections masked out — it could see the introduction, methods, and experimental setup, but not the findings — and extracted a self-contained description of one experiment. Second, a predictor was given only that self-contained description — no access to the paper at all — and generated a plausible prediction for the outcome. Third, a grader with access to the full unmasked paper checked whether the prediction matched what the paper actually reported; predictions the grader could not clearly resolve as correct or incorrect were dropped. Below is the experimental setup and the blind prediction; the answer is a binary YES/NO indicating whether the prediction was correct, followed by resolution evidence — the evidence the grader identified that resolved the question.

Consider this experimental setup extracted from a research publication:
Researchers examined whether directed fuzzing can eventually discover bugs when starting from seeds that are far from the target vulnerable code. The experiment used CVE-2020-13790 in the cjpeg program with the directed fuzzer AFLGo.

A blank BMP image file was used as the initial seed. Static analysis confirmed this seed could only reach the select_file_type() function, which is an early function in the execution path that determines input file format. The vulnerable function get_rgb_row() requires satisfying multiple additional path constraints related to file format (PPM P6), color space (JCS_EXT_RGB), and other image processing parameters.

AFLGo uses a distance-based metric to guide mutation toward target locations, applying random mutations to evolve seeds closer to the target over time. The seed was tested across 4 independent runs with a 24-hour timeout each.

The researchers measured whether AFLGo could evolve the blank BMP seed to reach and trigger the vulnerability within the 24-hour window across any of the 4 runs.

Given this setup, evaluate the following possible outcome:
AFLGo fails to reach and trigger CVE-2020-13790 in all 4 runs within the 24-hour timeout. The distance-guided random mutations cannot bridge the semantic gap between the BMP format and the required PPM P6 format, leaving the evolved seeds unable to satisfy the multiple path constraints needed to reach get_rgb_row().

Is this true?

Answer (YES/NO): YES